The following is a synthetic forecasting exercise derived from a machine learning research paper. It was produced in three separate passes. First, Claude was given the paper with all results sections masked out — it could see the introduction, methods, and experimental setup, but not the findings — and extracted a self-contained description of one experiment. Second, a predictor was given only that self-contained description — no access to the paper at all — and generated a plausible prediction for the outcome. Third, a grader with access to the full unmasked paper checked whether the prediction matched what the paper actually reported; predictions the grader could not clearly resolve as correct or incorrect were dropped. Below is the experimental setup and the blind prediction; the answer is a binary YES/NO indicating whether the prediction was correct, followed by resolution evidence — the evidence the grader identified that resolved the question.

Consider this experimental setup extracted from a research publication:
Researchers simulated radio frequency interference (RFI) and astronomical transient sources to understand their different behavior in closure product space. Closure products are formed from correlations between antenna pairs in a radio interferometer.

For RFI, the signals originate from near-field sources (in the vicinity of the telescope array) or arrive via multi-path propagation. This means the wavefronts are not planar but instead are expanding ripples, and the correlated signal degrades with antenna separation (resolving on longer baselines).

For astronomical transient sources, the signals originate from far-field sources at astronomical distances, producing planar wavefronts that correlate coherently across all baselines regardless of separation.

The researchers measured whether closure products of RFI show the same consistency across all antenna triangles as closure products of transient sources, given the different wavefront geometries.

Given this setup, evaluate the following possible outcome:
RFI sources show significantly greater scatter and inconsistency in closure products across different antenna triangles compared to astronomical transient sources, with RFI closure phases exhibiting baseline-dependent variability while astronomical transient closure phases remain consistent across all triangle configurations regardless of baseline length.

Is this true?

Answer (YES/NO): YES